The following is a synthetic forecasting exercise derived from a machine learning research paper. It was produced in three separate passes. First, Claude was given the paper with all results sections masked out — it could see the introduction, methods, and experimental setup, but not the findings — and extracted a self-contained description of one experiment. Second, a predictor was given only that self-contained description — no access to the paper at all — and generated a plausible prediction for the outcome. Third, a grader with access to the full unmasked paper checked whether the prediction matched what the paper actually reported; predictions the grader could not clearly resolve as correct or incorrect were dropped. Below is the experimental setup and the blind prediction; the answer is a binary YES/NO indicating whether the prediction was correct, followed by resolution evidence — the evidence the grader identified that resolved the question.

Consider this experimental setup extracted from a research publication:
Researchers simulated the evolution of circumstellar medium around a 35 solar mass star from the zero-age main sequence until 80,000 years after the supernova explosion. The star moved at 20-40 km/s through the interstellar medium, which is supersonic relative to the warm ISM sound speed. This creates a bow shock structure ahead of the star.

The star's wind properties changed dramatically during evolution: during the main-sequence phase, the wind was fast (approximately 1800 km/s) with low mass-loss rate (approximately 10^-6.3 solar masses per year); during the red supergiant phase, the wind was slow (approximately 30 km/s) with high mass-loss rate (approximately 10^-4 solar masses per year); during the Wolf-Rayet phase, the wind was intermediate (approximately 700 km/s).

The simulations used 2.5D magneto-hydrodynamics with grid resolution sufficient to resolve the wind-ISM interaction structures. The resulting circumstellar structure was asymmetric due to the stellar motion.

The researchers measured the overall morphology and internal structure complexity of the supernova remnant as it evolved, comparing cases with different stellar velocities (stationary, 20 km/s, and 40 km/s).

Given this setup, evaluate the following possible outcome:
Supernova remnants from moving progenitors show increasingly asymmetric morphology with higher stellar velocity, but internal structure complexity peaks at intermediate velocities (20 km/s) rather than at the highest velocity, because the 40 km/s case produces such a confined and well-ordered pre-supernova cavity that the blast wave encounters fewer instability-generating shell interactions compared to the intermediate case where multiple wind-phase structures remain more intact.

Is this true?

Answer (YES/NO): NO